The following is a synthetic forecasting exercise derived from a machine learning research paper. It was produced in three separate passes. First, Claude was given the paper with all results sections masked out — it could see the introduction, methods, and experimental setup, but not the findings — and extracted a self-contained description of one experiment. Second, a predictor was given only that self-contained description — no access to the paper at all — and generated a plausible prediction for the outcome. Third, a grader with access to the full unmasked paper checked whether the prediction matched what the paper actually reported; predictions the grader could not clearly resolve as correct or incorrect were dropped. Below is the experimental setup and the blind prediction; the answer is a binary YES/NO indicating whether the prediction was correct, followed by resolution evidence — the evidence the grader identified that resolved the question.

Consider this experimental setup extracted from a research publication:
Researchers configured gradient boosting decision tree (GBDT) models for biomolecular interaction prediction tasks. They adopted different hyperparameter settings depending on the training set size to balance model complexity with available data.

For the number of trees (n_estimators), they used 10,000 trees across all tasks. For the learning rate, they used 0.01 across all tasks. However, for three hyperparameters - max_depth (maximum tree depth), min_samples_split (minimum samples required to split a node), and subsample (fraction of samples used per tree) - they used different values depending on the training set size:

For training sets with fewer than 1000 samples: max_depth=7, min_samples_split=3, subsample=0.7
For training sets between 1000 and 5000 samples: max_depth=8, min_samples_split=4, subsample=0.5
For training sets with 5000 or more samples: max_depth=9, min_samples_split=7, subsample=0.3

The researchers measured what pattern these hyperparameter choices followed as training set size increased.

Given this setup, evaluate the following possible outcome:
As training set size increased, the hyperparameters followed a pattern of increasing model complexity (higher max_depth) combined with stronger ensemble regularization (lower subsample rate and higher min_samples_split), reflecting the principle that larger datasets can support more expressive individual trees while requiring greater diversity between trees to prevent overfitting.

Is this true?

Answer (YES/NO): YES